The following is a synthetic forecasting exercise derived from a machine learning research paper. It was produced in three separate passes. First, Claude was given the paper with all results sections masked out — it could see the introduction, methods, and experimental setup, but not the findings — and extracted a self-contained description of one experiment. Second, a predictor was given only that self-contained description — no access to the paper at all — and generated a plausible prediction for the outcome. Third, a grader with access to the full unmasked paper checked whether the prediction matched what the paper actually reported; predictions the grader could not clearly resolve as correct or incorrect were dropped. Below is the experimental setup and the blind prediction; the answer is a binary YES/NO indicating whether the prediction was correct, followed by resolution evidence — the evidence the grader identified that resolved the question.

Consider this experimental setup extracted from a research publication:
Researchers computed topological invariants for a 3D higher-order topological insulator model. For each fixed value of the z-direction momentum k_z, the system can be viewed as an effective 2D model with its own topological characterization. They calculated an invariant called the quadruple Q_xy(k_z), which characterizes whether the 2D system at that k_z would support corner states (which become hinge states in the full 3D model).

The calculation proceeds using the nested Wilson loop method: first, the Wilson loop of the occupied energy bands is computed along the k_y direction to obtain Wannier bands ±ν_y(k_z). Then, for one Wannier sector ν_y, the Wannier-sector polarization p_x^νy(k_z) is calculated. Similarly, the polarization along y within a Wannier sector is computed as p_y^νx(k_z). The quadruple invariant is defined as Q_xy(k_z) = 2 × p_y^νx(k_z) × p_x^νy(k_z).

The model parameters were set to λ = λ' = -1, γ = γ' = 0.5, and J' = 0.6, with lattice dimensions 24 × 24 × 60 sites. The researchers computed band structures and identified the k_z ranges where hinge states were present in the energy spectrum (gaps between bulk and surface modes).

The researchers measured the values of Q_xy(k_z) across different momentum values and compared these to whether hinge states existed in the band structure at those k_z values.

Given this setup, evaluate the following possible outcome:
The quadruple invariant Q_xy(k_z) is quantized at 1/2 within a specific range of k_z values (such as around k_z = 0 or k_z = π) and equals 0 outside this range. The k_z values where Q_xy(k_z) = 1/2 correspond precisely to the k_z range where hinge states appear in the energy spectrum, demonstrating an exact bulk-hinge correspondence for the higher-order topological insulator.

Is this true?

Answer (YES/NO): YES